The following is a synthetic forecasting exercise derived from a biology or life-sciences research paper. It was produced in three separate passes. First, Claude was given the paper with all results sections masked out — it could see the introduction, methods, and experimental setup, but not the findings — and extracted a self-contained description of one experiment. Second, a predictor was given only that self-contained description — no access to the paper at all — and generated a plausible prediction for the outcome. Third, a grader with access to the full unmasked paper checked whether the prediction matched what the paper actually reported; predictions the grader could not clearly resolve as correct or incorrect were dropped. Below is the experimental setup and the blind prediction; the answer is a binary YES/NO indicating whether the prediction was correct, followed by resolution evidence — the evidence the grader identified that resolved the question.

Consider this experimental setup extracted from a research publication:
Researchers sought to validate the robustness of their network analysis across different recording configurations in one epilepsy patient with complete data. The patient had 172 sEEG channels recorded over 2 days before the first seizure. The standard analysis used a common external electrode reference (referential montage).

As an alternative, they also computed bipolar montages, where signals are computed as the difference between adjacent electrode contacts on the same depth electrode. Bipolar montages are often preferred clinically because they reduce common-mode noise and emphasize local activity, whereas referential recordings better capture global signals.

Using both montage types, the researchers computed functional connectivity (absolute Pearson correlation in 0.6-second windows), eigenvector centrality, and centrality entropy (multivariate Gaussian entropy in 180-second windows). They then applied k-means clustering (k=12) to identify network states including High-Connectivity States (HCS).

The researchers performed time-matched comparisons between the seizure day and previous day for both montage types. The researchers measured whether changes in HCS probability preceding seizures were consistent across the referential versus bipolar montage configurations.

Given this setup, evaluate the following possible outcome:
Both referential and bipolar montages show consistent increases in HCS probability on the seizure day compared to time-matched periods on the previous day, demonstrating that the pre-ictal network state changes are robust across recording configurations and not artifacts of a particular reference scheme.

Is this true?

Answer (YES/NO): YES